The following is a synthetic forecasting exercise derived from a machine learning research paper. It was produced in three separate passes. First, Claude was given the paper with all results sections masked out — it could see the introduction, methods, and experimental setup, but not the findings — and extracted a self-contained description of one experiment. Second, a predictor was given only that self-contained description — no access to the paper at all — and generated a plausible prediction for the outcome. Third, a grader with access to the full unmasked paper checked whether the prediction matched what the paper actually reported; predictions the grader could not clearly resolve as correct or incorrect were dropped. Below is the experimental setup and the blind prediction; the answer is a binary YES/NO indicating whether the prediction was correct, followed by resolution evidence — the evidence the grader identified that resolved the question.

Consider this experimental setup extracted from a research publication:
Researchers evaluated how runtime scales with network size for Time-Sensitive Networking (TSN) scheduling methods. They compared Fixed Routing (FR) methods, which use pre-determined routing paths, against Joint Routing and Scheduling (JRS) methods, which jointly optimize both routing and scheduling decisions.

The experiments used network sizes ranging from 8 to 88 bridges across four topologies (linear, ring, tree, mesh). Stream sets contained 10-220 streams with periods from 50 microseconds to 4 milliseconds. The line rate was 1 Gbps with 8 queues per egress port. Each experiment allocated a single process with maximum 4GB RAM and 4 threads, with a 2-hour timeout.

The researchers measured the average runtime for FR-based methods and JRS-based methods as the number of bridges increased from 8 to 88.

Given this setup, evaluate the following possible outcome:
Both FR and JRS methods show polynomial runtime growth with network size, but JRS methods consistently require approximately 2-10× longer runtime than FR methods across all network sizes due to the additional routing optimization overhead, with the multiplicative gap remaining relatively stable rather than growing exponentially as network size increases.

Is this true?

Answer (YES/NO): NO